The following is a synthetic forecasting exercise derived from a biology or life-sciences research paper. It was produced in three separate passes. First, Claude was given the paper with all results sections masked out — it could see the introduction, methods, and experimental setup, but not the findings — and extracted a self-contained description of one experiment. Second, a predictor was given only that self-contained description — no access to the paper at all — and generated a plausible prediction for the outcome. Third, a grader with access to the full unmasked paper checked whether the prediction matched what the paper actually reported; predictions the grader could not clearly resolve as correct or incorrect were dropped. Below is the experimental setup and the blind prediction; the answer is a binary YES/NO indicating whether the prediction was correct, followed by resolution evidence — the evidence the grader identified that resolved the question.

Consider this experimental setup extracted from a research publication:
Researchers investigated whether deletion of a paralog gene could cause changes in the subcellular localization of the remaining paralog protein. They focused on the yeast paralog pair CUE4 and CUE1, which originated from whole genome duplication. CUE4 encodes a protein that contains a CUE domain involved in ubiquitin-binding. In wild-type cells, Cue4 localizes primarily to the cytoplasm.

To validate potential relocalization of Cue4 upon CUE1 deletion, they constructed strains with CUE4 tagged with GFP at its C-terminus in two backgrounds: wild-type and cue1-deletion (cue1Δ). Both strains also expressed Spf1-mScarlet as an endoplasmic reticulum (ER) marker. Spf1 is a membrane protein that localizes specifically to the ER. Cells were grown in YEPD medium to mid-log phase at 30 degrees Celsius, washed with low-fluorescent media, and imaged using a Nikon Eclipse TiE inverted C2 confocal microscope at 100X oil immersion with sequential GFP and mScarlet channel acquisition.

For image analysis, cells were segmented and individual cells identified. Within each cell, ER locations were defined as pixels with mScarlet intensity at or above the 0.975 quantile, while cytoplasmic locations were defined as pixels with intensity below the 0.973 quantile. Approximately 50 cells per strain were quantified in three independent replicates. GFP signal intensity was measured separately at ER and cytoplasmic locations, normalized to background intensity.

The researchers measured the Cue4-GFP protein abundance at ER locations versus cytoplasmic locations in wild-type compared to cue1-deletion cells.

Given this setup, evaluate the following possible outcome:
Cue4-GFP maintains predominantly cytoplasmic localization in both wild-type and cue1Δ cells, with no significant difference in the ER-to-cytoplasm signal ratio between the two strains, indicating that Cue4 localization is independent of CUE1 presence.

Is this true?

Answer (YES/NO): NO